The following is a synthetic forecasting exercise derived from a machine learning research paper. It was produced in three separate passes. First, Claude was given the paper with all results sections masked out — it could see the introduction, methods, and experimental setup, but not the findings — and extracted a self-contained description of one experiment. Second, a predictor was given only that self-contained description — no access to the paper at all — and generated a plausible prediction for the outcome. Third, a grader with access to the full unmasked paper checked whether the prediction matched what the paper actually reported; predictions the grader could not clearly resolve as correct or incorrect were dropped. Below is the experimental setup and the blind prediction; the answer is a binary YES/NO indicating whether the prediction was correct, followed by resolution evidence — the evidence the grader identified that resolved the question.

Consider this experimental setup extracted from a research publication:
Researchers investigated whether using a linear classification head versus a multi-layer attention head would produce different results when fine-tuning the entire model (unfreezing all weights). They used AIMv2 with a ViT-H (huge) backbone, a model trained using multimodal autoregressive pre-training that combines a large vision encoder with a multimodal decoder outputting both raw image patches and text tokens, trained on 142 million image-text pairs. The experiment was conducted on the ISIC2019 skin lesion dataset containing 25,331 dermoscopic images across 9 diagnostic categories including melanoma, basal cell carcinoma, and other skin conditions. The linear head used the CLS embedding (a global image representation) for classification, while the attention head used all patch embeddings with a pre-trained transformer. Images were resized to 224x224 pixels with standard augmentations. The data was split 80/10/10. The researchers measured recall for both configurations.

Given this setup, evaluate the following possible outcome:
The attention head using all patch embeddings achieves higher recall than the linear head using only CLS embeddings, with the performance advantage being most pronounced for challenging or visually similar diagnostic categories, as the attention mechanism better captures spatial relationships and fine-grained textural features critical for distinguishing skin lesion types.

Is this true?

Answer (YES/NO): NO